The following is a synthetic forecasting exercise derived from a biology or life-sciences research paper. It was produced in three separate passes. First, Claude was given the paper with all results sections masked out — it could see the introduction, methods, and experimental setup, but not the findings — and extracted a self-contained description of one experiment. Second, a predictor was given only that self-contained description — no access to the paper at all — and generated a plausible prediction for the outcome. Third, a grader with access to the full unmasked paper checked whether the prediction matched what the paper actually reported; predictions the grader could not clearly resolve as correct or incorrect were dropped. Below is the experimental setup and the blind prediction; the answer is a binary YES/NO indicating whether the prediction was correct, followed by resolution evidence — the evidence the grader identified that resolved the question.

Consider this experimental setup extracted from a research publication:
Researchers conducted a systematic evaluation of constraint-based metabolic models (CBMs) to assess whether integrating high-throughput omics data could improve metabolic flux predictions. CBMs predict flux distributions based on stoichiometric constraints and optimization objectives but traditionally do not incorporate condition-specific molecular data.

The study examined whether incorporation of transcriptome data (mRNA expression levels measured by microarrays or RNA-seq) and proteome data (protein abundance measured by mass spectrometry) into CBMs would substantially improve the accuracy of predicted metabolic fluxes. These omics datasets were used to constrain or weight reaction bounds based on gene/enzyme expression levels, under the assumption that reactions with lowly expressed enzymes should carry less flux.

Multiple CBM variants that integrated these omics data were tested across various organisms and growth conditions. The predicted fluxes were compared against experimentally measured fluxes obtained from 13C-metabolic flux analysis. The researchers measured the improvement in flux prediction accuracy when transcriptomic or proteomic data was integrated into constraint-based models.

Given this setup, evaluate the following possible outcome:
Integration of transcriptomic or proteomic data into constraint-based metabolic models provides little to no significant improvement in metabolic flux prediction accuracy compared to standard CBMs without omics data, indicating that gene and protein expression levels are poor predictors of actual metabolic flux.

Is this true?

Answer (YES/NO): YES